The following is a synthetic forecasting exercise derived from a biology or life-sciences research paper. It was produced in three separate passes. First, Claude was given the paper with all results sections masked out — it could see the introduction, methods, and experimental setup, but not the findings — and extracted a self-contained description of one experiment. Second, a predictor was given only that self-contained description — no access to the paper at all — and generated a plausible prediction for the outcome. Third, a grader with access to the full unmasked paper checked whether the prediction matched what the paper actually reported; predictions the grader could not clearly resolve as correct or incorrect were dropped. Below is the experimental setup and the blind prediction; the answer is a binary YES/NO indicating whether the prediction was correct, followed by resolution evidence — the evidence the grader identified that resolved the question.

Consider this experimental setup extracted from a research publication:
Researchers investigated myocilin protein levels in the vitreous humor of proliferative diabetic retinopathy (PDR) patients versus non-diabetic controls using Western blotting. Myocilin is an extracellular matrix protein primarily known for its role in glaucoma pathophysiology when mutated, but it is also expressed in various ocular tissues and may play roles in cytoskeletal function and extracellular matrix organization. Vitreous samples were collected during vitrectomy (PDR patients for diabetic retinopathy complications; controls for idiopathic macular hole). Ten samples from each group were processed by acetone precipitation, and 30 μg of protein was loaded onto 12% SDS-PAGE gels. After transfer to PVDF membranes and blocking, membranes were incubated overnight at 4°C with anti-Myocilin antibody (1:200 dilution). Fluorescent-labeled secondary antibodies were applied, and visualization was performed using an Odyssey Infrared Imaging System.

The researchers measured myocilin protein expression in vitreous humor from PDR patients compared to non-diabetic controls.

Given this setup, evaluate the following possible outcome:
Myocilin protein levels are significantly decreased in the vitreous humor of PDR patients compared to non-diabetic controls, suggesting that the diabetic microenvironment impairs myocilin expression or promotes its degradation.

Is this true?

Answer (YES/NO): YES